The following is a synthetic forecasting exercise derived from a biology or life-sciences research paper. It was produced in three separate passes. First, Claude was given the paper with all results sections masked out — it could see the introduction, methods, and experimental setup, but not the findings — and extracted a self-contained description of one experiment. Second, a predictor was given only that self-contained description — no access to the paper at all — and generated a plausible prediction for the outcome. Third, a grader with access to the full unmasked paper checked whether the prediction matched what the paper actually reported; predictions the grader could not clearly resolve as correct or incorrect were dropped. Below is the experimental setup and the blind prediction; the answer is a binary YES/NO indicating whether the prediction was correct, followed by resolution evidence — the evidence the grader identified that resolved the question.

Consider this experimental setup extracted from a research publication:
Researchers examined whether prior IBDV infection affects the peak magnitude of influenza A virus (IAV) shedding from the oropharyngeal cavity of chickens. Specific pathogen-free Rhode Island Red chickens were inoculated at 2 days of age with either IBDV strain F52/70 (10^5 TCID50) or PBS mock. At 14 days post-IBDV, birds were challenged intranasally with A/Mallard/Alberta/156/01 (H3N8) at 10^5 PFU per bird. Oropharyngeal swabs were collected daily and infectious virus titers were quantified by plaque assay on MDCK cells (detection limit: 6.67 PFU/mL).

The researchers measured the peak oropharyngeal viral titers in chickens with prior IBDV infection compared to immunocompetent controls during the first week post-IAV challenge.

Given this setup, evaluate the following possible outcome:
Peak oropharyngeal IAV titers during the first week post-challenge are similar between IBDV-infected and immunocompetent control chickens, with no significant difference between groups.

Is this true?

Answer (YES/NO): YES